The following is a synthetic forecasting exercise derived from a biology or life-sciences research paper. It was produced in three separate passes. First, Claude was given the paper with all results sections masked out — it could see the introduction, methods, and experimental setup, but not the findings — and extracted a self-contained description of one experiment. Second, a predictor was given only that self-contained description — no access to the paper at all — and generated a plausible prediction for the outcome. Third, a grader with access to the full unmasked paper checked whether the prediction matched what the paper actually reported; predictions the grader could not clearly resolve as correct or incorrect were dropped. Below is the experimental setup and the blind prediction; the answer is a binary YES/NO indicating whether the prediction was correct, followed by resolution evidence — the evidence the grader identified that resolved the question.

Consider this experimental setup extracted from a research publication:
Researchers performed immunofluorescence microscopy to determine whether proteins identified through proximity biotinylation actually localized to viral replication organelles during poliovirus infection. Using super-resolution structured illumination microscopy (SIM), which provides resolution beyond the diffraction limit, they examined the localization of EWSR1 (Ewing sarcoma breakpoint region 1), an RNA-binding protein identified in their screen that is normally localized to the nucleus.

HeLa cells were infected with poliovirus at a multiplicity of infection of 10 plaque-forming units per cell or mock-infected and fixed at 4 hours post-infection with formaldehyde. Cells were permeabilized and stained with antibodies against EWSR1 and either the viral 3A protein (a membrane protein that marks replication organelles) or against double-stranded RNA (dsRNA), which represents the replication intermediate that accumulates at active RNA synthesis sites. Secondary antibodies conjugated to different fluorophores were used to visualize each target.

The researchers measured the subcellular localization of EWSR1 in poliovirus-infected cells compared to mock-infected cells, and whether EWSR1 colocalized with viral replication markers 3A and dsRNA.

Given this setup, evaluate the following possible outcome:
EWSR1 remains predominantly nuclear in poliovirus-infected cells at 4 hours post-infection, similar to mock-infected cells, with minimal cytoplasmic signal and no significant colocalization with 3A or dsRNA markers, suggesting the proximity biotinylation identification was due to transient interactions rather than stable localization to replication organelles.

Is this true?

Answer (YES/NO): NO